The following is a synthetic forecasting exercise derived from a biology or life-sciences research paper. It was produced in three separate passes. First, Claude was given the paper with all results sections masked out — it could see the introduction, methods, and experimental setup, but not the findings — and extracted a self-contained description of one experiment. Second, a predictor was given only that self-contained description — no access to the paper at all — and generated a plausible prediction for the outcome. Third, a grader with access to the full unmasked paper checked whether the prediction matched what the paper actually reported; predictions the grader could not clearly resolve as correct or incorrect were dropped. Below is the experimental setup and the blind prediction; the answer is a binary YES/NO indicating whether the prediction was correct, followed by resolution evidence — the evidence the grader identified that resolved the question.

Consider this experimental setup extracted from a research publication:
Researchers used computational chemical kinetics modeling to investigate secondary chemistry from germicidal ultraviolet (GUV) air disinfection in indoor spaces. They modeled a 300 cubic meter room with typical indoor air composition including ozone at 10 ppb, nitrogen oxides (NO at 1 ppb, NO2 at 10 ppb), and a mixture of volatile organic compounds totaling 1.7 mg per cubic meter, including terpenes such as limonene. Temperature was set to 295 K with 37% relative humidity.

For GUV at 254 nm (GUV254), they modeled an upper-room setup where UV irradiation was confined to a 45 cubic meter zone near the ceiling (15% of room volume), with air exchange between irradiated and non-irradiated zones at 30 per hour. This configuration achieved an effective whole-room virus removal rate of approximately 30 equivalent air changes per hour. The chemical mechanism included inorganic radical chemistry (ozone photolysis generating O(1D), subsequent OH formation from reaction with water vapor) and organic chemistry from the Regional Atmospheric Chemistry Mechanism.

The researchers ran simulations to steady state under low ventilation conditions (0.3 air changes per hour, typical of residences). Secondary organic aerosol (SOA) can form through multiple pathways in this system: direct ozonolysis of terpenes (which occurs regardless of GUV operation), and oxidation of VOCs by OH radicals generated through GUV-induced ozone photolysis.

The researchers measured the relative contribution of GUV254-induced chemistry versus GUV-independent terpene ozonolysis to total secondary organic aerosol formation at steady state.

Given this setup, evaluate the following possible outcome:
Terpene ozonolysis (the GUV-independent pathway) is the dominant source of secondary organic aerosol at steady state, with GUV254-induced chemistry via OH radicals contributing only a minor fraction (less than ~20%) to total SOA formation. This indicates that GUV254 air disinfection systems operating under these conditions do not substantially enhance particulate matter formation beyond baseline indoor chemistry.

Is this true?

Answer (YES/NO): YES